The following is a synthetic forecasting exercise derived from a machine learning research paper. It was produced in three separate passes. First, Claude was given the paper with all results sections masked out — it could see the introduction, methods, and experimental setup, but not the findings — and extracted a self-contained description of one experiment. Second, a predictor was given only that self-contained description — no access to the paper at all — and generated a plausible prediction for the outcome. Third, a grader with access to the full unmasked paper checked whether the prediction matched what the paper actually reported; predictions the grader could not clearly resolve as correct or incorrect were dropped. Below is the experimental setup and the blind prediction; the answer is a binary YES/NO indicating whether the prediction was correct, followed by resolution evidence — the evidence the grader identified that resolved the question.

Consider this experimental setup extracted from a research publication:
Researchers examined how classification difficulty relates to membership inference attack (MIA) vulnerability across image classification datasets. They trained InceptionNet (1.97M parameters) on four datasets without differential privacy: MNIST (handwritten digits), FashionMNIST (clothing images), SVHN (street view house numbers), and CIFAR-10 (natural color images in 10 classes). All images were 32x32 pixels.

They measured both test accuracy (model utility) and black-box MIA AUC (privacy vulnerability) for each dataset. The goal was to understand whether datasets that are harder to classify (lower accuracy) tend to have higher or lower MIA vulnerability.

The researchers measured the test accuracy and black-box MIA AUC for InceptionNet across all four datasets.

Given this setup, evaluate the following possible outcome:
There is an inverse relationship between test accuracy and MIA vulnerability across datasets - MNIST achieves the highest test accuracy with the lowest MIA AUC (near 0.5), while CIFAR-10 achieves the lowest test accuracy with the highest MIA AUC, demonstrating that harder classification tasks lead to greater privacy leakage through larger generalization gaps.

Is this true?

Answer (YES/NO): YES